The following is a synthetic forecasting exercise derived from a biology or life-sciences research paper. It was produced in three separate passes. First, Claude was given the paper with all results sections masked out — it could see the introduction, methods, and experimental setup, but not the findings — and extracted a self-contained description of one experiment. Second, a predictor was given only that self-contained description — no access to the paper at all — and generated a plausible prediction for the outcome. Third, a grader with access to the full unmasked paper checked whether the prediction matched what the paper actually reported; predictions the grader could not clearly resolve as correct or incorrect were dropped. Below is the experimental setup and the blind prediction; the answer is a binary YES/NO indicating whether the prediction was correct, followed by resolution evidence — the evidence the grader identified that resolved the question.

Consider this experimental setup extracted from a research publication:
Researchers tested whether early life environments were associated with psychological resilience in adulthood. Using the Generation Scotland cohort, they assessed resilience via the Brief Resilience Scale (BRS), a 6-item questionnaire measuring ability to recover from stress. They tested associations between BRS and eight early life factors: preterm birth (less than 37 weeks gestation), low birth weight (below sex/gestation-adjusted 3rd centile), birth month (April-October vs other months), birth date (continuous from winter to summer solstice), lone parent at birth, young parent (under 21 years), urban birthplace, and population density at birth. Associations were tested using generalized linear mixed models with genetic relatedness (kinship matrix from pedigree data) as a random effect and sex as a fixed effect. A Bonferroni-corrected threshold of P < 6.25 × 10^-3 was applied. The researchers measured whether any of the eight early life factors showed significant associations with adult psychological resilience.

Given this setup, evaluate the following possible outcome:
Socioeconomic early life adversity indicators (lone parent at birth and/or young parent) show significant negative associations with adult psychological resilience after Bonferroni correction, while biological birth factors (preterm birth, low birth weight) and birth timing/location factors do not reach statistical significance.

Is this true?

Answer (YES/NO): NO